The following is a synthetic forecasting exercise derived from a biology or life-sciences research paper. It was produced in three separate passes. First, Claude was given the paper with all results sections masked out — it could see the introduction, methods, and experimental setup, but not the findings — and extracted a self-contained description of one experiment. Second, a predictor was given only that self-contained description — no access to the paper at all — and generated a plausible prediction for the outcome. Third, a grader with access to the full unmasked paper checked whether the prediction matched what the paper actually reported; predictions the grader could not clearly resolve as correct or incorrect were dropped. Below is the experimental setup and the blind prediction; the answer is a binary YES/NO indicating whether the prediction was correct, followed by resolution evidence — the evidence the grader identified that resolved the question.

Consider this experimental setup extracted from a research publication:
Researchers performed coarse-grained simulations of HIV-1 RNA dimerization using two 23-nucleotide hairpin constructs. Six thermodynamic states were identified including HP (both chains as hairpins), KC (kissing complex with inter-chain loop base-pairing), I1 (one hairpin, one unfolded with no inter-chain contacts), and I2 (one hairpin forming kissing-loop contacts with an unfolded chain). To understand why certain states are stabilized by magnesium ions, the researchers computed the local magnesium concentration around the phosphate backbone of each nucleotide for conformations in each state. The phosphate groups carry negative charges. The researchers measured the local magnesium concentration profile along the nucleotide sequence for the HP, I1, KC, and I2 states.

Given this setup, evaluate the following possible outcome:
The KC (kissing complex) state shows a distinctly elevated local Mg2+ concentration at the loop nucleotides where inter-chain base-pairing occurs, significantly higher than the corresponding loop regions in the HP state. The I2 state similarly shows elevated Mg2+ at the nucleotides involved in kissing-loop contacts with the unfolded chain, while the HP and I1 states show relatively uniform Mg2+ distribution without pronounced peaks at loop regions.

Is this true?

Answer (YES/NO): YES